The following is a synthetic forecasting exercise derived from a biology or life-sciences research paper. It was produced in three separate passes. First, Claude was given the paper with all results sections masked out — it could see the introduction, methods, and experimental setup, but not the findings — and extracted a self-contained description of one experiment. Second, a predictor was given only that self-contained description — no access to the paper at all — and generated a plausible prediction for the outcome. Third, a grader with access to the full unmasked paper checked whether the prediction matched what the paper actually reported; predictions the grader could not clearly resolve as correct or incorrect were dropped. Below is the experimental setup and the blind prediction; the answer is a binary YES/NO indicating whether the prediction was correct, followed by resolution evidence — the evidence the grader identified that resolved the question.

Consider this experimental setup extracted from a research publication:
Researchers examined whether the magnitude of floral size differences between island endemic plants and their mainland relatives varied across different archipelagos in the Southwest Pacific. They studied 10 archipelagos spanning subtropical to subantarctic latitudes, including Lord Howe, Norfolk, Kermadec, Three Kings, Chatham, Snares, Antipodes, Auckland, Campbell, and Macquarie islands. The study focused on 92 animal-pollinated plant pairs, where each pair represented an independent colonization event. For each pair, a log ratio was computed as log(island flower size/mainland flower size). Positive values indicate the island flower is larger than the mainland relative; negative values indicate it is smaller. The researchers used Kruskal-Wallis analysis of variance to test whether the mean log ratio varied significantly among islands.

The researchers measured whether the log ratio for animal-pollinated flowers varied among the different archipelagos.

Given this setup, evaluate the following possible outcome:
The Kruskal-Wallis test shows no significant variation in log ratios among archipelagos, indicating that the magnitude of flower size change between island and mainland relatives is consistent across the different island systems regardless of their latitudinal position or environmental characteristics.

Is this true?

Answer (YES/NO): NO